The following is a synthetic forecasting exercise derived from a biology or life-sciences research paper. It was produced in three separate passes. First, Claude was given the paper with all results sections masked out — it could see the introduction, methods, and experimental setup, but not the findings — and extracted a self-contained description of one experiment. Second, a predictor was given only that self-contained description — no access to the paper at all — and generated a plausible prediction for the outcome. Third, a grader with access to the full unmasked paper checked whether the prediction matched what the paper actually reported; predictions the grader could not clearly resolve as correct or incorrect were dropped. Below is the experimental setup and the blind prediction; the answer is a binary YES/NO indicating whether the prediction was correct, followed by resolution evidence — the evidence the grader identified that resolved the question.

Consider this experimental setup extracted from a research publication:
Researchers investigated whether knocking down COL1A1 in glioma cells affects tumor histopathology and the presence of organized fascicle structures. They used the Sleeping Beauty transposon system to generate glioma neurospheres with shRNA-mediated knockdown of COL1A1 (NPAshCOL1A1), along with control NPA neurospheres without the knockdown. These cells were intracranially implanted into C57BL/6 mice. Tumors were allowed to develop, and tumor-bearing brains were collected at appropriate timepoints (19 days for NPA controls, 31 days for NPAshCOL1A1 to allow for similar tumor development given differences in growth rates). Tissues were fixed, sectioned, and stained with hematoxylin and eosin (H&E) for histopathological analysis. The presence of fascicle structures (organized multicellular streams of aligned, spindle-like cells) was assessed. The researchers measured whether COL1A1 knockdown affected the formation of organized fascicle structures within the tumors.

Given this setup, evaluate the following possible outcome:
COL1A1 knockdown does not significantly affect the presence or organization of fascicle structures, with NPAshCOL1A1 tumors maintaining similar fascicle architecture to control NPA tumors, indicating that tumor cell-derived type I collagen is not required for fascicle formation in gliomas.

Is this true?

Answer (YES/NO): NO